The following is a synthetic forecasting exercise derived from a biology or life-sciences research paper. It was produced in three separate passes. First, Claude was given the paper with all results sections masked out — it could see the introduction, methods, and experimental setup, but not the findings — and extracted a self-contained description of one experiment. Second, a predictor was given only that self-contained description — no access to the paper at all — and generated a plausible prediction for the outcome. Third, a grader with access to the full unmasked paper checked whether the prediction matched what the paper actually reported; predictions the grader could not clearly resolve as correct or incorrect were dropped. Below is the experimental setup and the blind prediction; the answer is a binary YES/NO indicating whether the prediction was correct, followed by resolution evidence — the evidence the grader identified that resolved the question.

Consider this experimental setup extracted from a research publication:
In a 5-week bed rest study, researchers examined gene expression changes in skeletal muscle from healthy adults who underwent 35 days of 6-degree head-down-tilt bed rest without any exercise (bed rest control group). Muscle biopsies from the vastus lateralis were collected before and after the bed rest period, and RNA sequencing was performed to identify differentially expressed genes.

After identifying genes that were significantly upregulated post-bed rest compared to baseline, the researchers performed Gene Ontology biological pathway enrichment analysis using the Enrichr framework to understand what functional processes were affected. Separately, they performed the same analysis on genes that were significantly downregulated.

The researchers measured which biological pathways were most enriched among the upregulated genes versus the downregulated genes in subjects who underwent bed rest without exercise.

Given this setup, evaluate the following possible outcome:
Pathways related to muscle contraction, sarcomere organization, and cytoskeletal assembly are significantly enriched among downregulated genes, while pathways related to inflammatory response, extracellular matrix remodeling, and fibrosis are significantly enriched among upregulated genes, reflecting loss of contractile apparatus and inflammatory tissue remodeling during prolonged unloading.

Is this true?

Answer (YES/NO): NO